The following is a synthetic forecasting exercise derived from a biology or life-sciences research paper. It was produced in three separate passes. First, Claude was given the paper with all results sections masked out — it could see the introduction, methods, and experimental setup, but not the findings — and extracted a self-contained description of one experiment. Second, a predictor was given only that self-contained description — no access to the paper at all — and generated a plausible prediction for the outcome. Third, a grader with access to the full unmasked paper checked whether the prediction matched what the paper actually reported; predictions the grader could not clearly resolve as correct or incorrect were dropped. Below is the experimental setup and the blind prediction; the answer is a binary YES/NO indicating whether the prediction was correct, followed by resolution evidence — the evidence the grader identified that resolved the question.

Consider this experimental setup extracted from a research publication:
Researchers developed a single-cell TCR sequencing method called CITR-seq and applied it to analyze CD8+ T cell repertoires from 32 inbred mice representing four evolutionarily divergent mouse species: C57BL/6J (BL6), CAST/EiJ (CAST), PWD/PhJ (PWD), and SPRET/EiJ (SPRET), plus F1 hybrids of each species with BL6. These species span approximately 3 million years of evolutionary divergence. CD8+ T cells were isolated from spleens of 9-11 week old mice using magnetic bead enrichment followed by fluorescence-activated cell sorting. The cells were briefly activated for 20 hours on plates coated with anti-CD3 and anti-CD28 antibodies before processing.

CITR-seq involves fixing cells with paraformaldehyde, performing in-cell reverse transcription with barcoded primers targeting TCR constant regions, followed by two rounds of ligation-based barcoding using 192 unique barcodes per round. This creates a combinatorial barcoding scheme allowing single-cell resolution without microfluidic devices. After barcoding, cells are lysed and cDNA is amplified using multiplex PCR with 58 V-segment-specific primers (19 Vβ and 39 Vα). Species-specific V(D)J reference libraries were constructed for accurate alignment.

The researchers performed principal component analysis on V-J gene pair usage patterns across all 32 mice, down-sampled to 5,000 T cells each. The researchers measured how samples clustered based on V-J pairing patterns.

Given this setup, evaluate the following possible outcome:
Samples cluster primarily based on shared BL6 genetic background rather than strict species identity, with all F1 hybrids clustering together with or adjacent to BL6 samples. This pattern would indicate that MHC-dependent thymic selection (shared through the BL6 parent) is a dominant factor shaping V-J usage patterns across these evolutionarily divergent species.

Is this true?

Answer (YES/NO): NO